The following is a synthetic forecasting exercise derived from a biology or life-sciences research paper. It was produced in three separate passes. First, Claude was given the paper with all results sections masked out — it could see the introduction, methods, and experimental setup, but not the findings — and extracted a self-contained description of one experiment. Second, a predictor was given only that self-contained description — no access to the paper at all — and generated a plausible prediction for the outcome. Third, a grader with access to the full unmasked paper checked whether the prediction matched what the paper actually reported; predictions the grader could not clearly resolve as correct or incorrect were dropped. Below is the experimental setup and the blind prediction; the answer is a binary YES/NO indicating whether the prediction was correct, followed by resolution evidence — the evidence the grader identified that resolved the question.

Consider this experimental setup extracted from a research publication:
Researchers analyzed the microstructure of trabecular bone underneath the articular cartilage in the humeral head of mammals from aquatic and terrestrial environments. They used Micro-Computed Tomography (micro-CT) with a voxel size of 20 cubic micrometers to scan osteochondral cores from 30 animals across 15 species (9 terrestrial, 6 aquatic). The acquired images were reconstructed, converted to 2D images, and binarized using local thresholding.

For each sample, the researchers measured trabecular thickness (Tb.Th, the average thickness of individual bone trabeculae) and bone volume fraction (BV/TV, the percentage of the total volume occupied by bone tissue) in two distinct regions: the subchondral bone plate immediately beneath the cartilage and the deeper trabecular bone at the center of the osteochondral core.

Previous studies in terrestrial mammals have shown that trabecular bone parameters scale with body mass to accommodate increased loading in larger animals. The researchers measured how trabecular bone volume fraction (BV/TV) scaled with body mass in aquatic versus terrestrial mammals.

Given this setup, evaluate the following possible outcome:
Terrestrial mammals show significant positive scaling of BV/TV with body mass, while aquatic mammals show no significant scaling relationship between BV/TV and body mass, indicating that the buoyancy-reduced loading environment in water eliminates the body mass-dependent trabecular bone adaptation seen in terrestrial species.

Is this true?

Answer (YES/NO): NO